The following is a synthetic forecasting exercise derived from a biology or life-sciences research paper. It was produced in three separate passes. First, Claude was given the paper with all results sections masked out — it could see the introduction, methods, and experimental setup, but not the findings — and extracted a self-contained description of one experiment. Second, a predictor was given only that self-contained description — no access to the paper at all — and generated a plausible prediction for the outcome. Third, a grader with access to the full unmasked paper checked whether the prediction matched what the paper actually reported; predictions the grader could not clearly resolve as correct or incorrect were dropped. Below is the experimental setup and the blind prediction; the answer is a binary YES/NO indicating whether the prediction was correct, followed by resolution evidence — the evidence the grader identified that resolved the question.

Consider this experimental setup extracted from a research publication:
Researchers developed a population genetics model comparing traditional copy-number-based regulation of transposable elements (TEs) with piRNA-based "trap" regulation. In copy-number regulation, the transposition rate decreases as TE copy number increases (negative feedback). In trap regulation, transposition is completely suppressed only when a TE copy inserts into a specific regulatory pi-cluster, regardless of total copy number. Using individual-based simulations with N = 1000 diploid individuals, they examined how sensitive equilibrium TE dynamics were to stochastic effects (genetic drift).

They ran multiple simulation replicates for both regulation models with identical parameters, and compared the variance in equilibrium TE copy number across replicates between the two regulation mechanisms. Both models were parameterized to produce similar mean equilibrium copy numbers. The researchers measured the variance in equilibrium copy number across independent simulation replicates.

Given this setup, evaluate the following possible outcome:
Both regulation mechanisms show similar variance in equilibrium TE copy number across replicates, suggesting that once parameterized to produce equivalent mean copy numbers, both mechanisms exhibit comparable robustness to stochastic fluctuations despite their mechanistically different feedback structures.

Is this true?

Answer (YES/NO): NO